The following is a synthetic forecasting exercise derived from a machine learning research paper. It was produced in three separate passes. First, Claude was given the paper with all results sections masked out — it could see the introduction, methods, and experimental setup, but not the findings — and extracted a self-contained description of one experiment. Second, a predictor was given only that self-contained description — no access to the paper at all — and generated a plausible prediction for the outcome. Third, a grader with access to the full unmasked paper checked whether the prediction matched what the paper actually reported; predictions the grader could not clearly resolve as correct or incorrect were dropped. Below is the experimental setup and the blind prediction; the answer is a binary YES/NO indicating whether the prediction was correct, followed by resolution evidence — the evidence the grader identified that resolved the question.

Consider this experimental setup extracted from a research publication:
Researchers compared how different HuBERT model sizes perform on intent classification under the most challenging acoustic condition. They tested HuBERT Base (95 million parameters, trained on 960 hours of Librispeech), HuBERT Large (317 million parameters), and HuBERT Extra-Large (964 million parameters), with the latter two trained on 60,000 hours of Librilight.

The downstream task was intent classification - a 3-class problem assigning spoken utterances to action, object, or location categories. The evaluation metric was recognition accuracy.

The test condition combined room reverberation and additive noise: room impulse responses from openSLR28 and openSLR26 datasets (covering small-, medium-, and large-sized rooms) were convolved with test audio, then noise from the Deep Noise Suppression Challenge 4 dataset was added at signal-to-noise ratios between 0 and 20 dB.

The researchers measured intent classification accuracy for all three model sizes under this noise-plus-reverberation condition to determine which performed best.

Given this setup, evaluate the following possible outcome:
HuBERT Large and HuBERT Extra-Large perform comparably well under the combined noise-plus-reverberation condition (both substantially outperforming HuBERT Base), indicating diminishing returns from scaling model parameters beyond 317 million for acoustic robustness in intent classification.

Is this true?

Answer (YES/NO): NO